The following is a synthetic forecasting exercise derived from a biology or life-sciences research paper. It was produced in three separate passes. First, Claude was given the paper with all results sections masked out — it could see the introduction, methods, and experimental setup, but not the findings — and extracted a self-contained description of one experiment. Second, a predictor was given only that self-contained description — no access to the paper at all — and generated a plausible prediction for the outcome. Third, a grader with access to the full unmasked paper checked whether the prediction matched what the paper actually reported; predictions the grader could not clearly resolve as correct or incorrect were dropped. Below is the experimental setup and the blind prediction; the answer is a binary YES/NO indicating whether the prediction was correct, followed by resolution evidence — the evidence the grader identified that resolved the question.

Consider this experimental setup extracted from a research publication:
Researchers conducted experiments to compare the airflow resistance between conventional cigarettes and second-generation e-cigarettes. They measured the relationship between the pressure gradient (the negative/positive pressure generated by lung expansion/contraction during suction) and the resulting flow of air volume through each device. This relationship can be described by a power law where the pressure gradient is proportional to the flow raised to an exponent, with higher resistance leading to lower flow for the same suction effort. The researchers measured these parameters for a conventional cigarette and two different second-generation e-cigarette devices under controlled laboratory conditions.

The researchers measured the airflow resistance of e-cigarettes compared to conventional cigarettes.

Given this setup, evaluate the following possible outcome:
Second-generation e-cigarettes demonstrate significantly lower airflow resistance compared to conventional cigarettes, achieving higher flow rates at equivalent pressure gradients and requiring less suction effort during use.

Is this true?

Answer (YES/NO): NO